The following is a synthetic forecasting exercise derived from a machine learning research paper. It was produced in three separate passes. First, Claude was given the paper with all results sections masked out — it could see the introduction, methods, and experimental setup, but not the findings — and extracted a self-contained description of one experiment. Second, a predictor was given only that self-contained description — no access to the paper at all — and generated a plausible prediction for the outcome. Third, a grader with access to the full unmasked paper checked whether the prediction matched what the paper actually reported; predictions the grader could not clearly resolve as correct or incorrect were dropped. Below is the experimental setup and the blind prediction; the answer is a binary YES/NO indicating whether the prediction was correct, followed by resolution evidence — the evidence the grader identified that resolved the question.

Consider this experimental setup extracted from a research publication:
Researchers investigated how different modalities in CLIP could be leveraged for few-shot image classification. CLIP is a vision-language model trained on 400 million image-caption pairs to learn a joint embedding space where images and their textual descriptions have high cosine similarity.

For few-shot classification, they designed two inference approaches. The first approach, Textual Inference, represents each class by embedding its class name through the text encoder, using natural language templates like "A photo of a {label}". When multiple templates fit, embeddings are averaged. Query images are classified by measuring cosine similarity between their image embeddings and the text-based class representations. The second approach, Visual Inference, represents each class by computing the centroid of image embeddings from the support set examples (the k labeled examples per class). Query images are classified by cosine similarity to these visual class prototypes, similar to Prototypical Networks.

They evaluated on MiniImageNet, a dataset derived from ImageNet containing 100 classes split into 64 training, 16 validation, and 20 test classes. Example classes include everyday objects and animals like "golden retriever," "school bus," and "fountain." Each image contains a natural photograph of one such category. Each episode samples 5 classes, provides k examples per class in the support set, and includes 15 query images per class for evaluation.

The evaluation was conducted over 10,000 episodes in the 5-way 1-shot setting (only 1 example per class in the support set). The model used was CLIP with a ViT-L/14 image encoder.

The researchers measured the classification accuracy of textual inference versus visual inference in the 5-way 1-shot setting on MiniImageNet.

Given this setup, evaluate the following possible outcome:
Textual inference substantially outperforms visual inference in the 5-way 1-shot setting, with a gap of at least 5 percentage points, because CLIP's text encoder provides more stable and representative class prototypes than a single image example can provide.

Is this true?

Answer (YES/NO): YES